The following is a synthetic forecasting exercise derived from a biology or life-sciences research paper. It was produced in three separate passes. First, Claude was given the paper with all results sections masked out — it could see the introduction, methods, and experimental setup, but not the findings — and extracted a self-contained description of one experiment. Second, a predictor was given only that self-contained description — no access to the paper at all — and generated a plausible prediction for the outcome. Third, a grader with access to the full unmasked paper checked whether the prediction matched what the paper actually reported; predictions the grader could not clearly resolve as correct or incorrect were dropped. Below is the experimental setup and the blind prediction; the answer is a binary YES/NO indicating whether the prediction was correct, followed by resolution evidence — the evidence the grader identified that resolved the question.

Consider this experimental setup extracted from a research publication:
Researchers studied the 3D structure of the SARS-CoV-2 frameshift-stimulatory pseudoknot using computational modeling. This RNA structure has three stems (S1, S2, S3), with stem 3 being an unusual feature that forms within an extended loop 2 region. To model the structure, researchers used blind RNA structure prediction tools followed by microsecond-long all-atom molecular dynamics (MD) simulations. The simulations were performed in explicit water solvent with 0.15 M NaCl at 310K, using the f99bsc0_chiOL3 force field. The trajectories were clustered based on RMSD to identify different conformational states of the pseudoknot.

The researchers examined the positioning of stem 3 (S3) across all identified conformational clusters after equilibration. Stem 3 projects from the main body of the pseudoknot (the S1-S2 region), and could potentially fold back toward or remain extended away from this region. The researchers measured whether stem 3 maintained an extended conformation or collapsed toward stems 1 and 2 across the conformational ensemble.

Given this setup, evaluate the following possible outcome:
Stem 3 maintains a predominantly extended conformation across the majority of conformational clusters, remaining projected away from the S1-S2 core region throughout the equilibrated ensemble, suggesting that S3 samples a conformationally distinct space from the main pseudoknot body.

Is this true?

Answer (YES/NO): YES